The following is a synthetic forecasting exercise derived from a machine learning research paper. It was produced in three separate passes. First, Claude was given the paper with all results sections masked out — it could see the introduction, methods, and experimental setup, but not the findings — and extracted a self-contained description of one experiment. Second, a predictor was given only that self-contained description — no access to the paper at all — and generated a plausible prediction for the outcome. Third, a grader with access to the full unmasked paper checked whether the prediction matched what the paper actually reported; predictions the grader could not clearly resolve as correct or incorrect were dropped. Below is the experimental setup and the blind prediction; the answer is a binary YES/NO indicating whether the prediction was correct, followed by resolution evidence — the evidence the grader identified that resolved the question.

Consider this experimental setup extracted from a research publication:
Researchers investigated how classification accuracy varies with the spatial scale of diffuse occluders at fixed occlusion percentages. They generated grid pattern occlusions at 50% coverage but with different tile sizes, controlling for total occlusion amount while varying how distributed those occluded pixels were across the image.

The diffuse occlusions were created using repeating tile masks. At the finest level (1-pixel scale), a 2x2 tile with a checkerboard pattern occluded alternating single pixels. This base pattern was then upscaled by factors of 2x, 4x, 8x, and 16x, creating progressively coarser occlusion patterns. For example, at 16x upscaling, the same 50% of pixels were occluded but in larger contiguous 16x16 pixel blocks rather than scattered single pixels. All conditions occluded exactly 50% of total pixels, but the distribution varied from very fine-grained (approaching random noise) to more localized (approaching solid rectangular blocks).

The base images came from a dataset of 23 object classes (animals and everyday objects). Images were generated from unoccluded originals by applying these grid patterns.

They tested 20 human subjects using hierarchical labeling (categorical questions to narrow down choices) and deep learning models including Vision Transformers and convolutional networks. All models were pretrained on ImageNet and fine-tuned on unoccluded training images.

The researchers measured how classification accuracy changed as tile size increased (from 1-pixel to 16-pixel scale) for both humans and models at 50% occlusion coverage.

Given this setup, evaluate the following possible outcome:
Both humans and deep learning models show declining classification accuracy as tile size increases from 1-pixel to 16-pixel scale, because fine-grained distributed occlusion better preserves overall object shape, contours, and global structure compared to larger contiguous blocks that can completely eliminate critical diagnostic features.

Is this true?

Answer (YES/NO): NO